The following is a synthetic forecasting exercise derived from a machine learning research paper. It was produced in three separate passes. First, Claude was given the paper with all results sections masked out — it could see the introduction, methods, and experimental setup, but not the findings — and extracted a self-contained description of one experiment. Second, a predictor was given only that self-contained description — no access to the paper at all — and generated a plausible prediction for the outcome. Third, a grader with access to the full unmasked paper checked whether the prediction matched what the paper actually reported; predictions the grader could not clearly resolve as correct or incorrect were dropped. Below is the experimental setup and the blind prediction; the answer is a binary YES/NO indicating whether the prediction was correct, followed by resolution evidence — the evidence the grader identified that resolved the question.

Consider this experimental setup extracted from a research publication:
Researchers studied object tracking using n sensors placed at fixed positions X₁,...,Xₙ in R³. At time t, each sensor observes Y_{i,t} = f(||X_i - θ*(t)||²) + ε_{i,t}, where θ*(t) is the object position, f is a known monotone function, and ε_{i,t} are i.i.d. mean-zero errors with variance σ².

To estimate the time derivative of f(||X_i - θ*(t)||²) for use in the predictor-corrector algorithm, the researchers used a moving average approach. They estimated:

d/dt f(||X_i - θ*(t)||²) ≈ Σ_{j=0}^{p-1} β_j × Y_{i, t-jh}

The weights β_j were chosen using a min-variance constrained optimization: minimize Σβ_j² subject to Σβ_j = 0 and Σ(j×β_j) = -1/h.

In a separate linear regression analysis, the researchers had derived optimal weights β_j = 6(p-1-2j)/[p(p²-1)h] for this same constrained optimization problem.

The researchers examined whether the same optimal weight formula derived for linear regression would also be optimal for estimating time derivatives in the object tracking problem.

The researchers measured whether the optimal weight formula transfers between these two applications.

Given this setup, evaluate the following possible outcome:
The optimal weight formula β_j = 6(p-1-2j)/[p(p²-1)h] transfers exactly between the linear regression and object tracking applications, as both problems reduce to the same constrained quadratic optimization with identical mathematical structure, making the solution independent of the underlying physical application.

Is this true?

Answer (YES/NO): YES